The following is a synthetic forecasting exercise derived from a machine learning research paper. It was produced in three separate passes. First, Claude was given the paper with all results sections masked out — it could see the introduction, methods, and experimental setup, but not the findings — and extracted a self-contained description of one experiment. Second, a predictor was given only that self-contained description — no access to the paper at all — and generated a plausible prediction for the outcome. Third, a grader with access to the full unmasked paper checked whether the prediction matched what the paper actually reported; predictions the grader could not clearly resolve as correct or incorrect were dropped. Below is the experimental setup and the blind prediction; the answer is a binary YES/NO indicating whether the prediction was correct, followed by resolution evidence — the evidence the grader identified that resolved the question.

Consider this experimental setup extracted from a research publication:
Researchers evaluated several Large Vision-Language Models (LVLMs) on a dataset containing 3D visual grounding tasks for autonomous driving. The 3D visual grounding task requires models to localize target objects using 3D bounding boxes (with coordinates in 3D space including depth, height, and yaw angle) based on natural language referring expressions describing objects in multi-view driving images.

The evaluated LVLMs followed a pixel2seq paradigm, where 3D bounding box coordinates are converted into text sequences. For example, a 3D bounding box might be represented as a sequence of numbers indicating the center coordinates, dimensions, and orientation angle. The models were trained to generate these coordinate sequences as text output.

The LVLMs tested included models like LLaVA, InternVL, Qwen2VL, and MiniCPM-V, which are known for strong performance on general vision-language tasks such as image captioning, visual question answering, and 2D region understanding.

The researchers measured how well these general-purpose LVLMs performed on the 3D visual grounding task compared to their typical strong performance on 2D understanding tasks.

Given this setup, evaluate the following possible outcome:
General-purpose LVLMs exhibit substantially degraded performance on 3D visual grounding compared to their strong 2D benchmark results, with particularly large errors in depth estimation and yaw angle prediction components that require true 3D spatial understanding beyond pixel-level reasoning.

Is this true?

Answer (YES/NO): NO